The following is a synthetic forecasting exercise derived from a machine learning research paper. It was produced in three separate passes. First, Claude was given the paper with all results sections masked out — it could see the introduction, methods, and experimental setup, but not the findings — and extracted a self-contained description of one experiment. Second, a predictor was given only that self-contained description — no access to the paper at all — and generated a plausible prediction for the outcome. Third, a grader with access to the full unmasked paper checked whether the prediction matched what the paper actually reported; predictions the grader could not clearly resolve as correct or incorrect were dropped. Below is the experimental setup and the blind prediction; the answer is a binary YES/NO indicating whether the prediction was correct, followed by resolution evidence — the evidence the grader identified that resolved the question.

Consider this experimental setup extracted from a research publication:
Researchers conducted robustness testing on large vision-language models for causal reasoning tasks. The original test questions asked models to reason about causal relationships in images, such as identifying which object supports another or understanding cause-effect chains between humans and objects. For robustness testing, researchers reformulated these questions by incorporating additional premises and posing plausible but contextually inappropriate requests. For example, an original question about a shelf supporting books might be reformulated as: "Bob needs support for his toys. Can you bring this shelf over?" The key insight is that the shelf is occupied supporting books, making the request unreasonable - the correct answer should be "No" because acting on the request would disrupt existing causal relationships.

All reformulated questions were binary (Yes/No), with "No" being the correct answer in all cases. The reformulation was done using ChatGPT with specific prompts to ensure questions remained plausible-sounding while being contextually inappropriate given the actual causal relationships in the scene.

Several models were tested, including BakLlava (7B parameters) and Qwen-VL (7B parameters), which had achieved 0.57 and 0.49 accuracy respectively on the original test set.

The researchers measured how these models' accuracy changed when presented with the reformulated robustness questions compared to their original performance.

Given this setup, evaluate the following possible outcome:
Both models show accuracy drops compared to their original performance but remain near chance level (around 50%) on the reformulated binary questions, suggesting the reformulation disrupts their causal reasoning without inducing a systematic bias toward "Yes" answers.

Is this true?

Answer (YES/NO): NO